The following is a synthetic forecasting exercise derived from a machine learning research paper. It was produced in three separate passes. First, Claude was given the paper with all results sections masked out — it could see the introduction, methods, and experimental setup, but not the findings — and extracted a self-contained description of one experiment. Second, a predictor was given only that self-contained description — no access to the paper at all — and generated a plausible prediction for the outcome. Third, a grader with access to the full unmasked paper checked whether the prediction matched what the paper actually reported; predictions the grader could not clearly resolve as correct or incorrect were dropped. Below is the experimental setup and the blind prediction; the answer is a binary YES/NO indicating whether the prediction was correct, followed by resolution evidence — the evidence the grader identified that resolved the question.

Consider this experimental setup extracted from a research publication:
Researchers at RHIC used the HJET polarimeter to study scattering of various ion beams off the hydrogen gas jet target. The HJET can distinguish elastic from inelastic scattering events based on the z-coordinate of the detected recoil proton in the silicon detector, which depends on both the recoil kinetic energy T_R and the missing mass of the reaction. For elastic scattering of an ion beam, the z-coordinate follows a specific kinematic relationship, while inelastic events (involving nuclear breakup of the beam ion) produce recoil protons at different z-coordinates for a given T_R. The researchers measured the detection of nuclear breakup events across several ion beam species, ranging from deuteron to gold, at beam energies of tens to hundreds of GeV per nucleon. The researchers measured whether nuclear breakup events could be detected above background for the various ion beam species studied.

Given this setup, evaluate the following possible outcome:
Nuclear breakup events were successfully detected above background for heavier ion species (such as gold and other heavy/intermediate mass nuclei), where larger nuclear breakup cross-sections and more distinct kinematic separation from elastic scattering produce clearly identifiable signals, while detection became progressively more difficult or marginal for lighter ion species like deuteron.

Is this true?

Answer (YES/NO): NO